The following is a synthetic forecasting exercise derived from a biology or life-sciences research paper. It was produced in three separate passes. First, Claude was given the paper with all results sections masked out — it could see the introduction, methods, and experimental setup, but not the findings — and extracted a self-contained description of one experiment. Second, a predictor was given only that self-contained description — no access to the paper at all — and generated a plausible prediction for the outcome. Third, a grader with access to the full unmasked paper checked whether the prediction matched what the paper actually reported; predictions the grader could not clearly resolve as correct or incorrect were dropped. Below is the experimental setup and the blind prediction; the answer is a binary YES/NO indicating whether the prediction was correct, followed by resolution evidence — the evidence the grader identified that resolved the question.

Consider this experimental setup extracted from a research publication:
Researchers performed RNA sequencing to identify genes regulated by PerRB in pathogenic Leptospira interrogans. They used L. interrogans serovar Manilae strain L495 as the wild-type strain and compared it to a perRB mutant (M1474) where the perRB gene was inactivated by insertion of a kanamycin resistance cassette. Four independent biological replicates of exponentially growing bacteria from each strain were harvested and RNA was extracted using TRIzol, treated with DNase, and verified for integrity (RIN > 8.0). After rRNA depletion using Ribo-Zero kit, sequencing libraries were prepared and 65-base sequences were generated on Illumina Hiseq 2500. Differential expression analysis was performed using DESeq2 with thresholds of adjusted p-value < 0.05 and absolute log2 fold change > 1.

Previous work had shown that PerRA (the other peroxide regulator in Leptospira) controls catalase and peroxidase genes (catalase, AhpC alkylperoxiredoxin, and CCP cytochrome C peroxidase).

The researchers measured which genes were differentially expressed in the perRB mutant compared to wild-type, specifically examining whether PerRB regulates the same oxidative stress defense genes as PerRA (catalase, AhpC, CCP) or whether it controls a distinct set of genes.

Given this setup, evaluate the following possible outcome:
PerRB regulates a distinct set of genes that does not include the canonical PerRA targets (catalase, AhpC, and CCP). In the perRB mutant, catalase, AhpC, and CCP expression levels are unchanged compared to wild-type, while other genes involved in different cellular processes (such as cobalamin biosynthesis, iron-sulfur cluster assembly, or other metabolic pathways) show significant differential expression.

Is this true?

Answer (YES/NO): YES